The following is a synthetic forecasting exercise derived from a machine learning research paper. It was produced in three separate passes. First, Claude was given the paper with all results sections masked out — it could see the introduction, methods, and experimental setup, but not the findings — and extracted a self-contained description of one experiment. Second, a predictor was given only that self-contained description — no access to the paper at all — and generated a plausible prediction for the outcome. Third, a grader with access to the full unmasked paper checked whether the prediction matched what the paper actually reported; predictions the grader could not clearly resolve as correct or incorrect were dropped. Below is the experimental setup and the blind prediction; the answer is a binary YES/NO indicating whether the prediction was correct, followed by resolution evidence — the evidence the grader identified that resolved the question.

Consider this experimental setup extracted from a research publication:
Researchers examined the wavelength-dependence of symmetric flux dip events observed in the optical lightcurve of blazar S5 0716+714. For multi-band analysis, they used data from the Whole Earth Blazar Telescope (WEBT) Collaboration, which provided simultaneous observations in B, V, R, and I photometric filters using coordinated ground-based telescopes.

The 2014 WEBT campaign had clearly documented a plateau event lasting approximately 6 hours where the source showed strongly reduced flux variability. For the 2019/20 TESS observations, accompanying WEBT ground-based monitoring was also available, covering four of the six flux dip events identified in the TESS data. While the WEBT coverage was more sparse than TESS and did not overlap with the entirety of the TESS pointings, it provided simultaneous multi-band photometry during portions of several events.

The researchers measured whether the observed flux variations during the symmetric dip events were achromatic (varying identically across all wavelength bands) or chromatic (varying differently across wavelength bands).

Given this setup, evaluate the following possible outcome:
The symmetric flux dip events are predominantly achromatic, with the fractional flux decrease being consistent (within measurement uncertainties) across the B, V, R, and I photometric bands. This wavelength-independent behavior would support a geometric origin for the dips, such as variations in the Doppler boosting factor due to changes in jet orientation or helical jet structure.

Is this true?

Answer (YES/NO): YES